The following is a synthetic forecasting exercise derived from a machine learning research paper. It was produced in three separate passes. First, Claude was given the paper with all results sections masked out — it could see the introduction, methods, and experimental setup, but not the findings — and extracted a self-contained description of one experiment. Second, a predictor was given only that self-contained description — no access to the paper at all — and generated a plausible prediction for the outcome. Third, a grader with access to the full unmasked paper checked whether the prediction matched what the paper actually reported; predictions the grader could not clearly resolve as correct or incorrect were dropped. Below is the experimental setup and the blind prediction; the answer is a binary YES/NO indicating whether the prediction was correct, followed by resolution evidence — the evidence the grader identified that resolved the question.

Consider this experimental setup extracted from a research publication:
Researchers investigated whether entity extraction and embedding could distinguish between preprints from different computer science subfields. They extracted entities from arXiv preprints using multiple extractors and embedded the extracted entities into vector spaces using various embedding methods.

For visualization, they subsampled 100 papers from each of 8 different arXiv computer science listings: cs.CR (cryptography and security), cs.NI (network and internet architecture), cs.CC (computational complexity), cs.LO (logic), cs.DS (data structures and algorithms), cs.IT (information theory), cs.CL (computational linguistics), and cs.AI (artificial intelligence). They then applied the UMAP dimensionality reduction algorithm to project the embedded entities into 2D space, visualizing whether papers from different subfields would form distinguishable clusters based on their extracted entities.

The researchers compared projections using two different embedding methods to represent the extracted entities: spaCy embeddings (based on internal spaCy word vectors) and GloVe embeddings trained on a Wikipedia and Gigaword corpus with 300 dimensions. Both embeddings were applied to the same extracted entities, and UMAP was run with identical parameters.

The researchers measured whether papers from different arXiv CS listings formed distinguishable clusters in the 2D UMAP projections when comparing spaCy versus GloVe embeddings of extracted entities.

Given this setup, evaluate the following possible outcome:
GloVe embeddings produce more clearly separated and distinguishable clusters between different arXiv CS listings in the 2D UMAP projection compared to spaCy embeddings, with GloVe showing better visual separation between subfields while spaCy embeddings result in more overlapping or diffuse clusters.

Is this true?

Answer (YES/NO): NO